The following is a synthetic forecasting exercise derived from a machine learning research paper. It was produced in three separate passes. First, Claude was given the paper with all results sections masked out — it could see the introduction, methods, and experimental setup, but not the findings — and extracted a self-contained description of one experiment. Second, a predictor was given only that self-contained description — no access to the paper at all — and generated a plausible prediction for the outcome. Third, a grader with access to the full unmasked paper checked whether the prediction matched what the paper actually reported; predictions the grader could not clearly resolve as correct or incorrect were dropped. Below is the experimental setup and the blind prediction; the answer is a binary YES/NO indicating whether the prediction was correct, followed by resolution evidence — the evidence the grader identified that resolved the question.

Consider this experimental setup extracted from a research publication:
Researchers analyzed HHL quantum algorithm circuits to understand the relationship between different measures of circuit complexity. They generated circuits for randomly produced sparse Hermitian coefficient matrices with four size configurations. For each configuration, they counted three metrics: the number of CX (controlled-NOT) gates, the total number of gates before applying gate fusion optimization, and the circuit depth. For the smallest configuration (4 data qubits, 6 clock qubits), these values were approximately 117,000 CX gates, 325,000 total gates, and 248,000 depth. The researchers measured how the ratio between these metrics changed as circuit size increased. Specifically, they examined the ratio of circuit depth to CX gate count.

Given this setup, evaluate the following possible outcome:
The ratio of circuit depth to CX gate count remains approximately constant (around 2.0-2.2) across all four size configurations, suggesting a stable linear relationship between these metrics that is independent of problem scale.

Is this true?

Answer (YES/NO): YES